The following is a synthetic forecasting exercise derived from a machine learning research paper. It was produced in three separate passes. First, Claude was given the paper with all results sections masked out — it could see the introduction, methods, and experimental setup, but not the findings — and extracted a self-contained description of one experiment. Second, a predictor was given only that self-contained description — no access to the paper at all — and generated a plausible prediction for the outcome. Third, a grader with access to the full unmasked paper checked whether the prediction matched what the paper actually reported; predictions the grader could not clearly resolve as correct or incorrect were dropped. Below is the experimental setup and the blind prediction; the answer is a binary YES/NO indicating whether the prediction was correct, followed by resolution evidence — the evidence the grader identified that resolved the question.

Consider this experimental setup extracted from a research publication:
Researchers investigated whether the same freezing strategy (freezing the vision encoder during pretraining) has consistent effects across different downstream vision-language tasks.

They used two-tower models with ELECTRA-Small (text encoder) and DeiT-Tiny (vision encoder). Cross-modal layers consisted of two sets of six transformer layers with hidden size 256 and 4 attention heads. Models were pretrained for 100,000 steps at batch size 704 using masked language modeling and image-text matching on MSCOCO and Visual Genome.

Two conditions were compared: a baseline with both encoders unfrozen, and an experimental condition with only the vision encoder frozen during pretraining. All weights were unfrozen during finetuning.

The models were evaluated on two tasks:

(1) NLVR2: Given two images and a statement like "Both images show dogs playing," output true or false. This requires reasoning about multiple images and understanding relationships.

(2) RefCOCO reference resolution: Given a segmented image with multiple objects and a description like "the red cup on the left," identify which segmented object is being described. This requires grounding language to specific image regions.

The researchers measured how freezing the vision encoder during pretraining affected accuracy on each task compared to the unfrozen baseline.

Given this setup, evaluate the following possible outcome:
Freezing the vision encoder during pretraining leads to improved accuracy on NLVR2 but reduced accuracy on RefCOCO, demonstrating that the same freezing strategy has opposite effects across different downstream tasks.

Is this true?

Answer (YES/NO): NO